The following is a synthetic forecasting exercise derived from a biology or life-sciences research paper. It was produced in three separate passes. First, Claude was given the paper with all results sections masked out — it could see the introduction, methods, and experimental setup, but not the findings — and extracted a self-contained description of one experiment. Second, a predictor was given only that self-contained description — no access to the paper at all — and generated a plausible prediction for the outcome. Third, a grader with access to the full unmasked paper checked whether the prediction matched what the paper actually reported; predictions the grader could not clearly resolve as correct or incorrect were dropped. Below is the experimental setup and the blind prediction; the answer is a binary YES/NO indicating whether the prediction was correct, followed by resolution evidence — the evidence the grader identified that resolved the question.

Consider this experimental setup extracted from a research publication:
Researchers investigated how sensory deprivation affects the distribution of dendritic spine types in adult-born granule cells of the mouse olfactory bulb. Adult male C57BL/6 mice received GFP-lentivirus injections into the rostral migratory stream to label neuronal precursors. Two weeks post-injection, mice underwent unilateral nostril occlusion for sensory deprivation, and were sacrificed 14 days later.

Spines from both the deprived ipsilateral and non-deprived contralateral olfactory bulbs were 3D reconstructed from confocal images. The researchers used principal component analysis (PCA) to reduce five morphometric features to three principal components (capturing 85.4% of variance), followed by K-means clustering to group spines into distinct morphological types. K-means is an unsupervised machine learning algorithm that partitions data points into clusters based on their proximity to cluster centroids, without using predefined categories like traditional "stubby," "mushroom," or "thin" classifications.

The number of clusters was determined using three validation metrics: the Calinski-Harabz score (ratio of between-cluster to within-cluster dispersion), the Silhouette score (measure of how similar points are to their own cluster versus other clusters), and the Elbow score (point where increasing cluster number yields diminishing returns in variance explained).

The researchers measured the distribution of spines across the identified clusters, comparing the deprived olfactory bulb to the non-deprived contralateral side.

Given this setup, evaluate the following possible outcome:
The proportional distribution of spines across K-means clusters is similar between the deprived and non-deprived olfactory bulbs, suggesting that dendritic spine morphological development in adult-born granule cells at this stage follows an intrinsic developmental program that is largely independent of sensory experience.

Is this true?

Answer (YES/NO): YES